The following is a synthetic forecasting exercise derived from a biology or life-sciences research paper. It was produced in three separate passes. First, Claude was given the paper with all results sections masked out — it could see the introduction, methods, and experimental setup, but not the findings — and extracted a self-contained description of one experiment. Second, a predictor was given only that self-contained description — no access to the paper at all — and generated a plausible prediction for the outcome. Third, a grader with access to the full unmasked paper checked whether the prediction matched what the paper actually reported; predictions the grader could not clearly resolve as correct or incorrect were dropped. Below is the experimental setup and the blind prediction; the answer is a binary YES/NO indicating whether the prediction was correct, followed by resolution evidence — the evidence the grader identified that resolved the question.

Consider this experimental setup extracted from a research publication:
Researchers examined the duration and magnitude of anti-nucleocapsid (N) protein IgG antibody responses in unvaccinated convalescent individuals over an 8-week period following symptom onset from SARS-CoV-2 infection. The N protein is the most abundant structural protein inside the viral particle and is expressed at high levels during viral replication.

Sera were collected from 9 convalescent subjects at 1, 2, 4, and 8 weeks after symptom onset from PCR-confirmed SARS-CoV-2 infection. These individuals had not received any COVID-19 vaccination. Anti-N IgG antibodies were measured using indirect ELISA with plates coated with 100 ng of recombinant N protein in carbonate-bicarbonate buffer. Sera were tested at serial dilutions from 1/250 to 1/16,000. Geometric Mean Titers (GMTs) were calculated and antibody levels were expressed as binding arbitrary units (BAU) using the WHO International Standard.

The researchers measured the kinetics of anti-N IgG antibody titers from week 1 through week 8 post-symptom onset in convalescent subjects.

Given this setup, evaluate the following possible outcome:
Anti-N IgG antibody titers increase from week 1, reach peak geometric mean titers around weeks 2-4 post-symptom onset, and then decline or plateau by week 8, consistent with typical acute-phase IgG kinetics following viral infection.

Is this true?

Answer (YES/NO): YES